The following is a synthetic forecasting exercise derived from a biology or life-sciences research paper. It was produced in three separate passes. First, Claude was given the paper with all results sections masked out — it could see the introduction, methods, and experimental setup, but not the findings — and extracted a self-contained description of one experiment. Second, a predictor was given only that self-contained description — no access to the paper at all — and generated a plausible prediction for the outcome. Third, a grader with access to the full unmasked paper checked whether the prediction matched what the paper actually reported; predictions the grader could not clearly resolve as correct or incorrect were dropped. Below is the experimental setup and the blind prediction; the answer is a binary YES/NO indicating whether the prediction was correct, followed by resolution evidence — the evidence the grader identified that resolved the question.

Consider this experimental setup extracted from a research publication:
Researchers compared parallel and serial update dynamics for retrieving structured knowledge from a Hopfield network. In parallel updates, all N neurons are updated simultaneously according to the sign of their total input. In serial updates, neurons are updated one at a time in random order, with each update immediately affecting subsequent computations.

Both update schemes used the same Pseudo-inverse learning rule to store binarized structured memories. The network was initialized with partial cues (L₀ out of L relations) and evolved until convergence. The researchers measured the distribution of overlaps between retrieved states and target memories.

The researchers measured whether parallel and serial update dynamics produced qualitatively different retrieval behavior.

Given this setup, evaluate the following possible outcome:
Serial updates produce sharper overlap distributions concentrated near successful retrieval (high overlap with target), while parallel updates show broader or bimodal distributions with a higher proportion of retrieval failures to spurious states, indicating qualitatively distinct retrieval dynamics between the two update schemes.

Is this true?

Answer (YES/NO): NO